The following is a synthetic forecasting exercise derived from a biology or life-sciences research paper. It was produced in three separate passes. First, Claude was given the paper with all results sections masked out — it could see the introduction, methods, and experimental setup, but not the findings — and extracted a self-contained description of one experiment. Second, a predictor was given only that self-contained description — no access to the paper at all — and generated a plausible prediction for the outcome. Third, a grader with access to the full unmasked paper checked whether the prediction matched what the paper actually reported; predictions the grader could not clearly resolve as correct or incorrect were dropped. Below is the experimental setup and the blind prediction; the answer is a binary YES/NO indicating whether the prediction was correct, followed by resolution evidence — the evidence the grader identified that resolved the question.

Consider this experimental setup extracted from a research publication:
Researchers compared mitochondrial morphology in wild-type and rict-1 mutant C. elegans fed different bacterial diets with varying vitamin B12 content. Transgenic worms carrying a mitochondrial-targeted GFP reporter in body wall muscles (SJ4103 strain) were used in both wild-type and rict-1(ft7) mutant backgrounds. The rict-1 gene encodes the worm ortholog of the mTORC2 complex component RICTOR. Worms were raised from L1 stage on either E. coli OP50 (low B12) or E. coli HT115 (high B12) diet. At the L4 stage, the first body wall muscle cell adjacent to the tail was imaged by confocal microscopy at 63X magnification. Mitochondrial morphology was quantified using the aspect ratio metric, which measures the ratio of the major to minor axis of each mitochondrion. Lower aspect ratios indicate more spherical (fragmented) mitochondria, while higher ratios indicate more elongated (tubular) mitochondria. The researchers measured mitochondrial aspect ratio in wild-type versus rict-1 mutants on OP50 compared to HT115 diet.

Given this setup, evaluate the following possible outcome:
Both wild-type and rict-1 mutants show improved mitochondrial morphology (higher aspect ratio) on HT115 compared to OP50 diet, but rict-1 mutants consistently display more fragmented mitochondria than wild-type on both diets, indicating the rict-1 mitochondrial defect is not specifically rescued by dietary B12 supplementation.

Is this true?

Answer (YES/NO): NO